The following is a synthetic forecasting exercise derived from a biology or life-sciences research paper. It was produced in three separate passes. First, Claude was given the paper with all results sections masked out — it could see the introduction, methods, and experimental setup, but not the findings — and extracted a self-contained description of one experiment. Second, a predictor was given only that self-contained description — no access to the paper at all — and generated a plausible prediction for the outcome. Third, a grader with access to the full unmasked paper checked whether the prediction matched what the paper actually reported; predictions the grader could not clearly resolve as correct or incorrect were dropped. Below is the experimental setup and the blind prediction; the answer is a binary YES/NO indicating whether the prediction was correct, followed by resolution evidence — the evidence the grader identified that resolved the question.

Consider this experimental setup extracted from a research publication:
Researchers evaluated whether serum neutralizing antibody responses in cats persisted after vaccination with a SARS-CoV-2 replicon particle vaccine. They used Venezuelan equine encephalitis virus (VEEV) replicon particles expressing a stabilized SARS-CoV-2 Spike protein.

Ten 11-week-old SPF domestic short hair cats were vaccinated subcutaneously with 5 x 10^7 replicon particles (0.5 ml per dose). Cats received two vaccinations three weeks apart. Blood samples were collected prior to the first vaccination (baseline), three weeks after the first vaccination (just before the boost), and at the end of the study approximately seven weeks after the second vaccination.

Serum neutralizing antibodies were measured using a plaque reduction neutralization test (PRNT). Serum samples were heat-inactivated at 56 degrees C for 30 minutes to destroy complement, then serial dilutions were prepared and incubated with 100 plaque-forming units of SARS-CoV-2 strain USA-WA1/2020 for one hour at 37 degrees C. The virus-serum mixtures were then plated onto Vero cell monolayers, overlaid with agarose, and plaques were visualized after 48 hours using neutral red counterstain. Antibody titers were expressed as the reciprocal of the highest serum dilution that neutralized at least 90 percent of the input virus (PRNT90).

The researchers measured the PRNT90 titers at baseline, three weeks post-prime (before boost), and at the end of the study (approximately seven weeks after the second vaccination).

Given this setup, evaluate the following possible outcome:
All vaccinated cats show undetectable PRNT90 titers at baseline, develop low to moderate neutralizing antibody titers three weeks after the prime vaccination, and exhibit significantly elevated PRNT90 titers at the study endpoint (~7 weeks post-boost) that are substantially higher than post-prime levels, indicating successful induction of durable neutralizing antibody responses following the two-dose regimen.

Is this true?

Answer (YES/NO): YES